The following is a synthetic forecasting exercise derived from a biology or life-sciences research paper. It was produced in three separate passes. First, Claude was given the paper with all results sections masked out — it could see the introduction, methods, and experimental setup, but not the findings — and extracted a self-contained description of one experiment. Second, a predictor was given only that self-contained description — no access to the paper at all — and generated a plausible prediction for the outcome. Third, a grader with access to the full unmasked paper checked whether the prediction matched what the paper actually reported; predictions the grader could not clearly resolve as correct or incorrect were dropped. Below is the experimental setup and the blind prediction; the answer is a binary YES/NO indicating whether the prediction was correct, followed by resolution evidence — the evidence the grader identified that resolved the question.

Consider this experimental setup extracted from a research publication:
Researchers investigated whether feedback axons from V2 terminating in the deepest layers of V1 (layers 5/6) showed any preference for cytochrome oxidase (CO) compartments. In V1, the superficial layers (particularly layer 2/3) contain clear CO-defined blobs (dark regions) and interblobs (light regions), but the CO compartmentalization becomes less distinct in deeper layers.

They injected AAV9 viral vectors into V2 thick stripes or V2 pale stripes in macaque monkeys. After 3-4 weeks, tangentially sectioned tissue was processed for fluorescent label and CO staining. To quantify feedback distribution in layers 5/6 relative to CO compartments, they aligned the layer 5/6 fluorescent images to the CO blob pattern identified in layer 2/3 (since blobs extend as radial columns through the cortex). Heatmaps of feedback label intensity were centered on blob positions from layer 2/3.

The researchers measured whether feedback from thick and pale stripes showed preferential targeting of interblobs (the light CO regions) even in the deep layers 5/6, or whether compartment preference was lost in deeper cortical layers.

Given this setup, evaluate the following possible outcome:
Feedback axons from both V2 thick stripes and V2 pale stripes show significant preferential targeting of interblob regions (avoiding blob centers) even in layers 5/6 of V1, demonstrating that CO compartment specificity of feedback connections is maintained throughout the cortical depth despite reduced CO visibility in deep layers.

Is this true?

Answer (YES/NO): YES